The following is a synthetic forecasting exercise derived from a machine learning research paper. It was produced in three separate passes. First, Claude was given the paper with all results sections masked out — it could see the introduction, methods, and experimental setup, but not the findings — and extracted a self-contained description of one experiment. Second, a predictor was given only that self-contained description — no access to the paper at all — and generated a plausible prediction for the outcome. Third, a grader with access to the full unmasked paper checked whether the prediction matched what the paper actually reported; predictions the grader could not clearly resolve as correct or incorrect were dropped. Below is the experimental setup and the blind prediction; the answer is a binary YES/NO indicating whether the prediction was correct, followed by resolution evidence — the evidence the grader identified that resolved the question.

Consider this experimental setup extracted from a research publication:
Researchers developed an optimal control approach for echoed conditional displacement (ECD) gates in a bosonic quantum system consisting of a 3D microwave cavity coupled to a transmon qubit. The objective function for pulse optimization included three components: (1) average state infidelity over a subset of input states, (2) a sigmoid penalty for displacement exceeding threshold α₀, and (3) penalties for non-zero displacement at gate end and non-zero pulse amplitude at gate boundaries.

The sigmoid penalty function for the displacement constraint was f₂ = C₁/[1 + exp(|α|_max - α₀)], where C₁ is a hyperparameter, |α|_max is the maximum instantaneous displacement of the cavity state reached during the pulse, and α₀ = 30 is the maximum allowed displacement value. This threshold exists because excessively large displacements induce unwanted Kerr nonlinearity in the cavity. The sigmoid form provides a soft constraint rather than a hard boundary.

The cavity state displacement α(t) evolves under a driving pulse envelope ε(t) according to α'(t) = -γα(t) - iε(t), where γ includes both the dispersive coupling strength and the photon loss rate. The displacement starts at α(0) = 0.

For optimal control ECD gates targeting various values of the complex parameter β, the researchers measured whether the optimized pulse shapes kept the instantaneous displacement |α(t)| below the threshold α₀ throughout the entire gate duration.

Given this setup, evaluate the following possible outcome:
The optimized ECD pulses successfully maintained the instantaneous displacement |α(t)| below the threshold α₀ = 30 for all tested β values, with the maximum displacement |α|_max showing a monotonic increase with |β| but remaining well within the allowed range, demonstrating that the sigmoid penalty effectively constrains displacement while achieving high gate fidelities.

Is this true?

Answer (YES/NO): NO